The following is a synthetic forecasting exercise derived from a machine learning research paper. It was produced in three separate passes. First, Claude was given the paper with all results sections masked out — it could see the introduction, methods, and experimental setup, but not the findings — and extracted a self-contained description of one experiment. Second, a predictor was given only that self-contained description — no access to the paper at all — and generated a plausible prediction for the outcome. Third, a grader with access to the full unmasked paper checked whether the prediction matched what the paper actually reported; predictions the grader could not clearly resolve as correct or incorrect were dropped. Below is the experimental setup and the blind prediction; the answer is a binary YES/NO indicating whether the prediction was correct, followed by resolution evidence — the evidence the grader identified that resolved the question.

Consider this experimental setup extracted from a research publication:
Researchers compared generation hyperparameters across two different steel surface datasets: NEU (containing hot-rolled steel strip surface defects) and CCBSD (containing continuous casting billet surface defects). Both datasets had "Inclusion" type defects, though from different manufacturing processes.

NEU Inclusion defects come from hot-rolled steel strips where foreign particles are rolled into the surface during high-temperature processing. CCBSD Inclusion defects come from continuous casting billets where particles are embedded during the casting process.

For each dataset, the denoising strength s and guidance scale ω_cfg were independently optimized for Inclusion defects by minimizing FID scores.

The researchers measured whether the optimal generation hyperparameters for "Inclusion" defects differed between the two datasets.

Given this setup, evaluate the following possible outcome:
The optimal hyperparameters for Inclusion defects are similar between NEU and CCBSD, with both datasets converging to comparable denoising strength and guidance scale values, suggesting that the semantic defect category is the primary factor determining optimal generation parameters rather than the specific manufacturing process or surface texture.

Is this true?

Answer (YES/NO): NO